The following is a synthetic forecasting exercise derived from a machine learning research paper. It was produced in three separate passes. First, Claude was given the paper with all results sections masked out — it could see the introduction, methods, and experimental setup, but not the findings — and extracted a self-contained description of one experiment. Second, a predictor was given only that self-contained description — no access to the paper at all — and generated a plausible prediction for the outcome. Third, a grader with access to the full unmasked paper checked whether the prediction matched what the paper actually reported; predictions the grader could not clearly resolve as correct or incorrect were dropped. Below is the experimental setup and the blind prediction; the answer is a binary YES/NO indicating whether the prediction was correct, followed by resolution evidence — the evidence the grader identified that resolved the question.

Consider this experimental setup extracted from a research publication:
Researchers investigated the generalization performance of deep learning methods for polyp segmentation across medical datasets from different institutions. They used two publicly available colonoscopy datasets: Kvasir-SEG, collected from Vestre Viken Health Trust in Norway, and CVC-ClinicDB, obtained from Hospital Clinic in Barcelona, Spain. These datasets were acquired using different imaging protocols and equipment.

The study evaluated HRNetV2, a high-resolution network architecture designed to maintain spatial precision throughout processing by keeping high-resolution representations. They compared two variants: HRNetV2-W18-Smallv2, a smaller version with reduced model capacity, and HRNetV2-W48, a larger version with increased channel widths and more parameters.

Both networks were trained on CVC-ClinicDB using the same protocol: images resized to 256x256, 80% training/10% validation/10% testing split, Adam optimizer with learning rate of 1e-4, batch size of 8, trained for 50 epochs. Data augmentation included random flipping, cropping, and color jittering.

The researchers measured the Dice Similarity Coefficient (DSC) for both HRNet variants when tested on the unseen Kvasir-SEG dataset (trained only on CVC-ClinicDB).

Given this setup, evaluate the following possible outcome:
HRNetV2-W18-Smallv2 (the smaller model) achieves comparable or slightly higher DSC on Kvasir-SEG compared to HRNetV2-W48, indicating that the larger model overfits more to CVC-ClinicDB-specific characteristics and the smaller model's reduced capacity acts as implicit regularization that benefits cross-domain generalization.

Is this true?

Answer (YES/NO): NO